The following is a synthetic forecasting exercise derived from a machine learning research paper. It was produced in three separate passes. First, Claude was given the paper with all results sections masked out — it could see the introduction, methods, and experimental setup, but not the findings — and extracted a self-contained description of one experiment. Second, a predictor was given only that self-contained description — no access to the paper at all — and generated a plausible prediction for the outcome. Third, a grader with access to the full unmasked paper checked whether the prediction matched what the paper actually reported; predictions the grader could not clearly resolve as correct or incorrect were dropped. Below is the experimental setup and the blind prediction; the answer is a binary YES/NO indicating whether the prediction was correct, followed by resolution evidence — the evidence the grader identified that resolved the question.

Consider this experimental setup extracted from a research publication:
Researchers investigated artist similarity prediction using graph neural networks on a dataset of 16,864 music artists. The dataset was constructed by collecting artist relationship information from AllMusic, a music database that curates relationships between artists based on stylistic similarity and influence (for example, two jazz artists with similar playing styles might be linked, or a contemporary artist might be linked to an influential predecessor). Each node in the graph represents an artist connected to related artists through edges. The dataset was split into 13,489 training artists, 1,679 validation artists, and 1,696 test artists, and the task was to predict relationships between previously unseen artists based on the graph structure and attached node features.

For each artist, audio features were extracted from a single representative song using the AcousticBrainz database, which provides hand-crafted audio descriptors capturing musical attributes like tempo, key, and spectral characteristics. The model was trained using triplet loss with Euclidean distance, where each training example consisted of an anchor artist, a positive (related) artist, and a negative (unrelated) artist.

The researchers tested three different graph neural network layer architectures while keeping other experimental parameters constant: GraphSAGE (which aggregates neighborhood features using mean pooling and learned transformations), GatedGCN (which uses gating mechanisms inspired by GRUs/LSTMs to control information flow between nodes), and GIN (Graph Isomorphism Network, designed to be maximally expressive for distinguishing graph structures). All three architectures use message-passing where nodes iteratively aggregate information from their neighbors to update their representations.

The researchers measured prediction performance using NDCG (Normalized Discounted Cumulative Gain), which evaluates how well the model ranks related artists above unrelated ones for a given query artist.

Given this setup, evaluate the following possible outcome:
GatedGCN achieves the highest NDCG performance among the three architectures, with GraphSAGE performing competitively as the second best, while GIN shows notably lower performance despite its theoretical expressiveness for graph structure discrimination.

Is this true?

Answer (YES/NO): NO